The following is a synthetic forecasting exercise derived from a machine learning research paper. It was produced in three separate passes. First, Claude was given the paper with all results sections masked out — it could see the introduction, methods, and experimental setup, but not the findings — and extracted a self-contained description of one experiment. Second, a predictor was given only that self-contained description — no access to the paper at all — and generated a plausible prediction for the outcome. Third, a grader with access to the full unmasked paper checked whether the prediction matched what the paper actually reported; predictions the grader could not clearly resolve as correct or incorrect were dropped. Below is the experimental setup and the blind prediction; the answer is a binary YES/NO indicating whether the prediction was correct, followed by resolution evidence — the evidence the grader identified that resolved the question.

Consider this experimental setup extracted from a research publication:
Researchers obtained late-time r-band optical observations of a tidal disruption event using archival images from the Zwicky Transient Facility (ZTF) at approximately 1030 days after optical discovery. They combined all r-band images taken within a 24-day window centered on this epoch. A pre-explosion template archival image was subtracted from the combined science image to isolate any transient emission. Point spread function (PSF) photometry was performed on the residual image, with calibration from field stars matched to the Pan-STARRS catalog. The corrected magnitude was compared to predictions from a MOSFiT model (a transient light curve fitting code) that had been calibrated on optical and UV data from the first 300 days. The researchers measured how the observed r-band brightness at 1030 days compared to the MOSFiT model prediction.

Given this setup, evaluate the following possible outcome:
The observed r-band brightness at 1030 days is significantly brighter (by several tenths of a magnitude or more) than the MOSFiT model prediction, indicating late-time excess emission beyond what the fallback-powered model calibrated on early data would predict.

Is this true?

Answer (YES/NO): YES